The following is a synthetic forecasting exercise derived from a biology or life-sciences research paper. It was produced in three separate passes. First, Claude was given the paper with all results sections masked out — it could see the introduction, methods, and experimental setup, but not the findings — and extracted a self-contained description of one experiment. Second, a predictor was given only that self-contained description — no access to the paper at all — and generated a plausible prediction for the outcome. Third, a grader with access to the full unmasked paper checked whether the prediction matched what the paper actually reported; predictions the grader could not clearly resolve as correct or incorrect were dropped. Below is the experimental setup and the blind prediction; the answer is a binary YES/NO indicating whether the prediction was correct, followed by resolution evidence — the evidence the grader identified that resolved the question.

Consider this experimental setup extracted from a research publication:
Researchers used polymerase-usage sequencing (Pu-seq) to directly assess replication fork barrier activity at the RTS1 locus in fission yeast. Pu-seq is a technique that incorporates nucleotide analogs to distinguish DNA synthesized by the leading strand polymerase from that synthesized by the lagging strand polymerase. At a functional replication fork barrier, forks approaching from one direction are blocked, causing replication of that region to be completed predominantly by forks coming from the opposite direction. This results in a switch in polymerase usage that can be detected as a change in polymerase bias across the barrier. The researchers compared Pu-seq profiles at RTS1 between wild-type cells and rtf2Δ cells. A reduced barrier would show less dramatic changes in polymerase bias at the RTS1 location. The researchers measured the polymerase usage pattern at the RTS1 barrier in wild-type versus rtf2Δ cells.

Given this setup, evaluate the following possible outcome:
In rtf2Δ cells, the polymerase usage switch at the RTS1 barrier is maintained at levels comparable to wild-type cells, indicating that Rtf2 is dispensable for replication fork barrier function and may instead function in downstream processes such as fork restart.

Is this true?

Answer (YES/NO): NO